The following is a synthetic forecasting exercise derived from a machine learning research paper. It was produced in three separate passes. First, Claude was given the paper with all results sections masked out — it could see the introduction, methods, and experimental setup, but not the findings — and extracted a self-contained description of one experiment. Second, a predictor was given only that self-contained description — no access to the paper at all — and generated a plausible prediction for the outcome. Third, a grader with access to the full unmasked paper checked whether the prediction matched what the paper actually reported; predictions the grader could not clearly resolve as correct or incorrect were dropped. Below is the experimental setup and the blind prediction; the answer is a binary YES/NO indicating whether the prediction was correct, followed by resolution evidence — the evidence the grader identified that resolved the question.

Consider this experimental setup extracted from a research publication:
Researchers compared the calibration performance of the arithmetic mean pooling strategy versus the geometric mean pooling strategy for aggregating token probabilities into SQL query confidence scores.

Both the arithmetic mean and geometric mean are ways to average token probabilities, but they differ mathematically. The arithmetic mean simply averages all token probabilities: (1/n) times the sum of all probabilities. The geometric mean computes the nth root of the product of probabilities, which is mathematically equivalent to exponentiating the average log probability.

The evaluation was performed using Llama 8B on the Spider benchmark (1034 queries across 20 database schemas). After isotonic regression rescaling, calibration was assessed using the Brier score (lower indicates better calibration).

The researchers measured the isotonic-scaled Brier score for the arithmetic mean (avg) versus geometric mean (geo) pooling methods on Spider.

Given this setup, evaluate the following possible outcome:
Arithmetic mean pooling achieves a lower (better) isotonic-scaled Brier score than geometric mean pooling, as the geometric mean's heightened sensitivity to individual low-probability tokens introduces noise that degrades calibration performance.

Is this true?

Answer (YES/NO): NO